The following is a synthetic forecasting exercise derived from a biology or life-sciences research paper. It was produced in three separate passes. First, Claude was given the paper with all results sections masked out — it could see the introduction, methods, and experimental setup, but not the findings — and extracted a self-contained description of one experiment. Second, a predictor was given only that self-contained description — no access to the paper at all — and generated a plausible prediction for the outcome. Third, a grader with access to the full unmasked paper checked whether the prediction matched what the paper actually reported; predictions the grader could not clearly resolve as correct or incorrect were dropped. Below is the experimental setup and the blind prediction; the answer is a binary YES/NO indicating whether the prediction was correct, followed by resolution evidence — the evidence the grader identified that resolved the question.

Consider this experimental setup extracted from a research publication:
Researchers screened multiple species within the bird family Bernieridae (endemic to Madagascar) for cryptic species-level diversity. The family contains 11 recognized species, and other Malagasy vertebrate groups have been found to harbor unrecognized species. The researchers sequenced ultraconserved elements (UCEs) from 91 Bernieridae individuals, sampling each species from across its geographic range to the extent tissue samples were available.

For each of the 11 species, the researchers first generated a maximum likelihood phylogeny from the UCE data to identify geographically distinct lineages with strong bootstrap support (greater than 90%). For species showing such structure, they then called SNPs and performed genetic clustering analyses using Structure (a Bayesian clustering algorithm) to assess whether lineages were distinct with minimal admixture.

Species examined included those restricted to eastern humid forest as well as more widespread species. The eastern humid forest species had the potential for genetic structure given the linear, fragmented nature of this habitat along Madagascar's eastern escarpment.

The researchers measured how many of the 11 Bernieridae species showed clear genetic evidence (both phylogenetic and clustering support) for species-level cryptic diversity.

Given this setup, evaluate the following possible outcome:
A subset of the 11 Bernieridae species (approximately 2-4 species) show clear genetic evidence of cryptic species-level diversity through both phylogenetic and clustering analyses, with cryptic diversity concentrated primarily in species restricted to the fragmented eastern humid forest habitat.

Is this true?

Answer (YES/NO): NO